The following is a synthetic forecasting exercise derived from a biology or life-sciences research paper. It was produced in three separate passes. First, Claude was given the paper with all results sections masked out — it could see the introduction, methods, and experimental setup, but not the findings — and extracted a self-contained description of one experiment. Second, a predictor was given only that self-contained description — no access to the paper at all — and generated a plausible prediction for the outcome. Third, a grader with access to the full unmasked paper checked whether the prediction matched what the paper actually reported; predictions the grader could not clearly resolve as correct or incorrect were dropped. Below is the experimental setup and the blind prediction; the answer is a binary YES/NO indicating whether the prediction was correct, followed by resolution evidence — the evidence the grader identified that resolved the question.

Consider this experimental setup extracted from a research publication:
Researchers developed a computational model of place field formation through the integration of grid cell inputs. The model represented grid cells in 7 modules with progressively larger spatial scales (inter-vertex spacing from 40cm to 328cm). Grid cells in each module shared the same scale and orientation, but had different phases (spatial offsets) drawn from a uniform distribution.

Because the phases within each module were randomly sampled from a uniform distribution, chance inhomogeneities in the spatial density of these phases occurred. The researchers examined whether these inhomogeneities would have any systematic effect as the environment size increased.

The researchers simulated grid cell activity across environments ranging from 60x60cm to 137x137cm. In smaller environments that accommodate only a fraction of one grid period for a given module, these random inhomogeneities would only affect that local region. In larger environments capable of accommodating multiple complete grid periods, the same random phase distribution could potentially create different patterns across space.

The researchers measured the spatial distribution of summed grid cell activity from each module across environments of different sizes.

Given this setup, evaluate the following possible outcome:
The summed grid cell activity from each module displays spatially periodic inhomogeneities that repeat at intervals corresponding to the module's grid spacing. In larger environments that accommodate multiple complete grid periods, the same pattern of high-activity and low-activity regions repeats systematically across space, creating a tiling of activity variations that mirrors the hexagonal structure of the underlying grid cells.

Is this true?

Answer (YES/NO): YES